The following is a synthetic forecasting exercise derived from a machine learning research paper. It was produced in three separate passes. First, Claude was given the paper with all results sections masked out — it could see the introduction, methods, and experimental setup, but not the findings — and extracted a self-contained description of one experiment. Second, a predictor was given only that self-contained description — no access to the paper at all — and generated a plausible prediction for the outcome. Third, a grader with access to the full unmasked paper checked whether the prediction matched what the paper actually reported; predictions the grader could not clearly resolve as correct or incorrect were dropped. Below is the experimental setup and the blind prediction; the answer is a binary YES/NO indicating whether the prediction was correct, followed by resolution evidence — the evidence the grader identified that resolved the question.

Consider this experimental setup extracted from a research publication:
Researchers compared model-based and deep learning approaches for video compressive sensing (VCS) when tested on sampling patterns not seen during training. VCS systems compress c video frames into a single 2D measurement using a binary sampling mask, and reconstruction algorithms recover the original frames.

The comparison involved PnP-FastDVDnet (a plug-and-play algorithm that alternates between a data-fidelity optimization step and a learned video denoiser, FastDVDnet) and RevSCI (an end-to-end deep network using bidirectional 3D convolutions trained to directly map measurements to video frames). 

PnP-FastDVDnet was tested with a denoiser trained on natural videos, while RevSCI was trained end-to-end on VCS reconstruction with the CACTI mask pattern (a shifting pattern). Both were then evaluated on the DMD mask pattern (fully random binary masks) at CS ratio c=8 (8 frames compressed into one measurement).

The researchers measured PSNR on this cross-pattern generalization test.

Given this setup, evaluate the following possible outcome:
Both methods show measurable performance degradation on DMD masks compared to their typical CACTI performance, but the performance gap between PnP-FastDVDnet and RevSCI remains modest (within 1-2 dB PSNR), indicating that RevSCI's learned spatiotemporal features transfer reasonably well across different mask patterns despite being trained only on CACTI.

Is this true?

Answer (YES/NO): NO